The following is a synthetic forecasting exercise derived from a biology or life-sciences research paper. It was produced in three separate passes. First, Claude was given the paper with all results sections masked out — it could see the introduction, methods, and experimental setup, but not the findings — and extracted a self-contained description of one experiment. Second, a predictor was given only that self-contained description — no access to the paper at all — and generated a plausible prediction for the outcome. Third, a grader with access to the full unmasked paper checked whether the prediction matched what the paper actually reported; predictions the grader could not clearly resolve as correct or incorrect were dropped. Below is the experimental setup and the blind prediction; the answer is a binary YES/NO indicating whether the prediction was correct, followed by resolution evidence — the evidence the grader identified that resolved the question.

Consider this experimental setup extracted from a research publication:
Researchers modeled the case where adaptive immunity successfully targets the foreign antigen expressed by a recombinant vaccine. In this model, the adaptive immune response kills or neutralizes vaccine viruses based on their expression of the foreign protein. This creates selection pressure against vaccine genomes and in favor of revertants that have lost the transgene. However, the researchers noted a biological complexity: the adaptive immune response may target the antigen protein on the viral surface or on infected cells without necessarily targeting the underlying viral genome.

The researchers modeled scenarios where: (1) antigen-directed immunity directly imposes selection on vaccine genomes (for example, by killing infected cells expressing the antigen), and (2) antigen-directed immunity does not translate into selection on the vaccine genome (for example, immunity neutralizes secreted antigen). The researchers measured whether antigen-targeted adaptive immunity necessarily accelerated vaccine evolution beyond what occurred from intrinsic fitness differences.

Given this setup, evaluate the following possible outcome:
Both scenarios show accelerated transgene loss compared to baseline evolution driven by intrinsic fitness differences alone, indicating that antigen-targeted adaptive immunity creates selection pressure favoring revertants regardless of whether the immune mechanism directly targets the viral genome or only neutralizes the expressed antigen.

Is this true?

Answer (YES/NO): NO